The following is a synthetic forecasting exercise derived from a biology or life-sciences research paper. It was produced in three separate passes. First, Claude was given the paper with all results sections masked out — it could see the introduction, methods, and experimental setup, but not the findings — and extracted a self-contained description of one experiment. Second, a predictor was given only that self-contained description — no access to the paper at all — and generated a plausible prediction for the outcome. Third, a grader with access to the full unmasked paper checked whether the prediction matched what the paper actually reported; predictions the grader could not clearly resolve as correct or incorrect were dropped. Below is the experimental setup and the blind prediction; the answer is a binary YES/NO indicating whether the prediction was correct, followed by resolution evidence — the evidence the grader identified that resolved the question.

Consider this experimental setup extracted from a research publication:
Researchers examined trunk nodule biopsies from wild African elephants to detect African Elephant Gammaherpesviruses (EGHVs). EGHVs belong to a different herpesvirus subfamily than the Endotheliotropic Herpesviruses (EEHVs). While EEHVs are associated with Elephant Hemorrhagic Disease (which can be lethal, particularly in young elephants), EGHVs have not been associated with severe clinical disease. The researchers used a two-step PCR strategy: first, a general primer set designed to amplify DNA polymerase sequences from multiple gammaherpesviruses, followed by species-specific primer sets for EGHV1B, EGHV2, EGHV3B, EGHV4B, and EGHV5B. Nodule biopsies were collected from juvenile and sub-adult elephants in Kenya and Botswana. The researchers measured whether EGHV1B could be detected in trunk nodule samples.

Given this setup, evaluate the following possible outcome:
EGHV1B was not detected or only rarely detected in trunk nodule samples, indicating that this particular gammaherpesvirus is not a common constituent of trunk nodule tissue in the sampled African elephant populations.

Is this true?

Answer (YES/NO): NO